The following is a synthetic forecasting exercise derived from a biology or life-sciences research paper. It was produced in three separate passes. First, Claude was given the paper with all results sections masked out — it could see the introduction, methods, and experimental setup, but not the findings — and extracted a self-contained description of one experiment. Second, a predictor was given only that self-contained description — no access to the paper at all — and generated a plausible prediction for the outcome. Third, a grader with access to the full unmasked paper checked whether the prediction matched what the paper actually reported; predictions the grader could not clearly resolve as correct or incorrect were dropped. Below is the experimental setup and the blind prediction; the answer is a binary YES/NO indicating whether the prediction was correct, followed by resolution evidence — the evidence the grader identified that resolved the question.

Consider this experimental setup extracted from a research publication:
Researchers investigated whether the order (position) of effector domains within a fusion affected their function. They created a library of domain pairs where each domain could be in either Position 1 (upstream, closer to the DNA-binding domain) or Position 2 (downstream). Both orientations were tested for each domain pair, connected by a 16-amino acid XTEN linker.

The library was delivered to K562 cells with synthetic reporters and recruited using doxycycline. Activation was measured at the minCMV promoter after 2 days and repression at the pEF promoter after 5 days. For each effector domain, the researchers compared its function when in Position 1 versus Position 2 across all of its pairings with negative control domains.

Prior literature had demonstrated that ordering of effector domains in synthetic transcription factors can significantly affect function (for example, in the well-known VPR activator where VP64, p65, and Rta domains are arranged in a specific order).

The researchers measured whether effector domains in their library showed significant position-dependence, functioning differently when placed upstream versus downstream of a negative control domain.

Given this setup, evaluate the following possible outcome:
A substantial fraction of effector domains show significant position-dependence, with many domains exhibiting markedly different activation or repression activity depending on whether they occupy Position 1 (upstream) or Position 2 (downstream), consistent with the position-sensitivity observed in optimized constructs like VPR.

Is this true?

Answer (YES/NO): NO